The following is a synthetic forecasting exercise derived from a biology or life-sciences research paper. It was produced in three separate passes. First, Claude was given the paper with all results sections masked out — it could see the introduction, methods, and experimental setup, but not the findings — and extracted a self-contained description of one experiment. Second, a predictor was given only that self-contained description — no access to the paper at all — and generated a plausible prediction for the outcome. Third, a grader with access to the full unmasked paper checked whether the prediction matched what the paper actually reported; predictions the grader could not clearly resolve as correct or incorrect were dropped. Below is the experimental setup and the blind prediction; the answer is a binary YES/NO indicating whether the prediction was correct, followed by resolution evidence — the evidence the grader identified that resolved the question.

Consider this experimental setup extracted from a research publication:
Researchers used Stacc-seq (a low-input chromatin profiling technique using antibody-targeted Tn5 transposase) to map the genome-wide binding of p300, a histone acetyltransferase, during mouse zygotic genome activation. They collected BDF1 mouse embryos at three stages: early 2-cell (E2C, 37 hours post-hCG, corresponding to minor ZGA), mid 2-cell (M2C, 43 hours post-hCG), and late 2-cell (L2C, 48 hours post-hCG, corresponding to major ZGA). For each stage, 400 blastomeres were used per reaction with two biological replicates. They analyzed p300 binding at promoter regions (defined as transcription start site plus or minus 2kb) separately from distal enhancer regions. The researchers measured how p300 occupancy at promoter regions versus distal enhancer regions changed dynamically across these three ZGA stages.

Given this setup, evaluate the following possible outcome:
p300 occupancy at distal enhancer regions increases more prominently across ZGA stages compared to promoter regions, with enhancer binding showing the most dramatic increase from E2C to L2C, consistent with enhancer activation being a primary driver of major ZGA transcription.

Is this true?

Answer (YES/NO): NO